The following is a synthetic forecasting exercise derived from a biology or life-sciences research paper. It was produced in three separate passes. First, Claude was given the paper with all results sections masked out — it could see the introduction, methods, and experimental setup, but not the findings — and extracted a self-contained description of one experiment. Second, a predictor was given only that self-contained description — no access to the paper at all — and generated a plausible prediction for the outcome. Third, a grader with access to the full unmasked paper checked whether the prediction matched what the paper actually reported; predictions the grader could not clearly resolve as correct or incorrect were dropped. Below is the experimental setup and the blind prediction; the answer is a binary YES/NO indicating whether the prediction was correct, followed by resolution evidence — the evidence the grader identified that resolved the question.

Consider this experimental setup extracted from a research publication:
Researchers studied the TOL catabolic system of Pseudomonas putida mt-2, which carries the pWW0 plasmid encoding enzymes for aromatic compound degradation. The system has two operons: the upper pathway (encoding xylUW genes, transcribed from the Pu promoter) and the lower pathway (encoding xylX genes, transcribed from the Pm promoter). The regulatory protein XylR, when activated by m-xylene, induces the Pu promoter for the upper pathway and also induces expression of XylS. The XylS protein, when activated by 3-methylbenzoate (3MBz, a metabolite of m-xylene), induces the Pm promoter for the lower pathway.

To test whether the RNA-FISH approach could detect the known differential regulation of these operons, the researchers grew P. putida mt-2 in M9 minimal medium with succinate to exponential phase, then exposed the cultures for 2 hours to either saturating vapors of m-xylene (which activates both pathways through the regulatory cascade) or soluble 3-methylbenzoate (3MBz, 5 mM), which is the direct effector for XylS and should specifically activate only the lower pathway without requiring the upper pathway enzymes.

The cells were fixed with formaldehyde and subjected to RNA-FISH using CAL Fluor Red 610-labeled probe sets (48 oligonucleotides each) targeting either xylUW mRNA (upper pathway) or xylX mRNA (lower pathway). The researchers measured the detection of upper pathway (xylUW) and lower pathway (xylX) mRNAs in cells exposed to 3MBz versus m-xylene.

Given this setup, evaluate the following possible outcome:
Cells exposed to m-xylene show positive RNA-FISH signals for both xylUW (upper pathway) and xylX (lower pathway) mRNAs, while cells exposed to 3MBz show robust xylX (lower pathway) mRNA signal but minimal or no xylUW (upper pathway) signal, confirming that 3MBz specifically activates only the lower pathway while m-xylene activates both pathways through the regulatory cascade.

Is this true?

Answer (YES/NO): YES